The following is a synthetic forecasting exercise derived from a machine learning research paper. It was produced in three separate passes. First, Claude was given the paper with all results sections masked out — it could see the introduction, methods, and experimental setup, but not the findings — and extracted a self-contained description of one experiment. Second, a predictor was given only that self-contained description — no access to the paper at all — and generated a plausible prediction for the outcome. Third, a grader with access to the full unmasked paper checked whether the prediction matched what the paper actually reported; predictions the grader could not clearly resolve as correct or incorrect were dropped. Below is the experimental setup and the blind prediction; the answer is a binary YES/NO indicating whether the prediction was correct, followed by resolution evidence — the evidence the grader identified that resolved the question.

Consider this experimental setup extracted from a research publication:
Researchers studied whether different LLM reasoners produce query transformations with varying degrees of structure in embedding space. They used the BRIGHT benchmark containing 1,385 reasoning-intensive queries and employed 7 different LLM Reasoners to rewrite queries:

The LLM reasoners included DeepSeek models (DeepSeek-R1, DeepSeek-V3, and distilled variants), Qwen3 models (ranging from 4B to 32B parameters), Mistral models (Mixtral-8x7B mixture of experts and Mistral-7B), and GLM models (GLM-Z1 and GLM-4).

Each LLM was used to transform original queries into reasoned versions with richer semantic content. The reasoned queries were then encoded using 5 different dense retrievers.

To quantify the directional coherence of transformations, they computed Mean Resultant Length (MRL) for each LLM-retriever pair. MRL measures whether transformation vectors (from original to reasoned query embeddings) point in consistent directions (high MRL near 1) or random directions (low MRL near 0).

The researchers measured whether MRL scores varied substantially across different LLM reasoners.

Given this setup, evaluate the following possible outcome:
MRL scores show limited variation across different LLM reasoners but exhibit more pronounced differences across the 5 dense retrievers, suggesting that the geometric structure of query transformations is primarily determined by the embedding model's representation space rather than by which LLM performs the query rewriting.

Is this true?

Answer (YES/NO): YES